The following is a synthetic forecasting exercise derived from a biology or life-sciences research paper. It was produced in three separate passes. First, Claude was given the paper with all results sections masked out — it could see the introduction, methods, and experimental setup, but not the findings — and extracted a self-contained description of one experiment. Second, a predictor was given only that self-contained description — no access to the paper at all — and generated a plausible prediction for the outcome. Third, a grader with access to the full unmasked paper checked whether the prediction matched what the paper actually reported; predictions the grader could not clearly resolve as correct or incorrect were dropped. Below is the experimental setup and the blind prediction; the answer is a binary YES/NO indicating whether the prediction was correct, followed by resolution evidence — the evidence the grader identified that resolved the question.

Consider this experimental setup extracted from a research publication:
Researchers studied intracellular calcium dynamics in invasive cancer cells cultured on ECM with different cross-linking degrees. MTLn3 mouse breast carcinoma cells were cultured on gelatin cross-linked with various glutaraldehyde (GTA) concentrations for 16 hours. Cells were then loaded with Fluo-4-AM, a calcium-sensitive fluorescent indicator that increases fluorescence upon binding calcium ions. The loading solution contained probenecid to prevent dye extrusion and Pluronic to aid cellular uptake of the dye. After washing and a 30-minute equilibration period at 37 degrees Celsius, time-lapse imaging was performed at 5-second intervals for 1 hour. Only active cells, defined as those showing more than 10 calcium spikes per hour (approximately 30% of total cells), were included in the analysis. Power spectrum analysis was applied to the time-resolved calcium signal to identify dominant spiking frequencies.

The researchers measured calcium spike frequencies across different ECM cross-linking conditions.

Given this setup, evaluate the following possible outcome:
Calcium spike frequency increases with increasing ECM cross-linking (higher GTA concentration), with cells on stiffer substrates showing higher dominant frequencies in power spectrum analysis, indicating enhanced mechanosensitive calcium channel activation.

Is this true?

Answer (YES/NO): NO